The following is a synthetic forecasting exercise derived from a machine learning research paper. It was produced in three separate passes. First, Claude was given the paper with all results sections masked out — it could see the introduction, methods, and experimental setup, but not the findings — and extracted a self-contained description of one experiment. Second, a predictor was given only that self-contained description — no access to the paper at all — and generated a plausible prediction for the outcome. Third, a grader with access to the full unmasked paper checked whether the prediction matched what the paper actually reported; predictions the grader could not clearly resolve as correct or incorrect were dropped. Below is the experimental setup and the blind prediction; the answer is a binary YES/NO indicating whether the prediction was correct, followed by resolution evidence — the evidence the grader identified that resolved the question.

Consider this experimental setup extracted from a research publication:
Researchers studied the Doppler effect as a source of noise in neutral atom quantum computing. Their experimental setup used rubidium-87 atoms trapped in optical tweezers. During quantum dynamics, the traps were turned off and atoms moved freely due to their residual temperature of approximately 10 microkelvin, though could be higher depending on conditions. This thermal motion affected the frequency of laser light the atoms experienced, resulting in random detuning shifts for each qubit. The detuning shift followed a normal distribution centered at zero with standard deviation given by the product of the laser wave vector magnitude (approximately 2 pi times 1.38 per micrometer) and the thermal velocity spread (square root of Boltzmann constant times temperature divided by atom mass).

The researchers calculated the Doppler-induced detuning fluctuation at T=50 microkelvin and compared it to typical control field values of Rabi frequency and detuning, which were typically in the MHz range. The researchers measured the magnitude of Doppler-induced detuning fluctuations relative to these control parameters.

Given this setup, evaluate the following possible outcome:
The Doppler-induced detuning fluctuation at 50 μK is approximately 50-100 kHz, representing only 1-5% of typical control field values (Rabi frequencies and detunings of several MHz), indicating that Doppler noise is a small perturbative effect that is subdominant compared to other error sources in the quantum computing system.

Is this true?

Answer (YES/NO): NO